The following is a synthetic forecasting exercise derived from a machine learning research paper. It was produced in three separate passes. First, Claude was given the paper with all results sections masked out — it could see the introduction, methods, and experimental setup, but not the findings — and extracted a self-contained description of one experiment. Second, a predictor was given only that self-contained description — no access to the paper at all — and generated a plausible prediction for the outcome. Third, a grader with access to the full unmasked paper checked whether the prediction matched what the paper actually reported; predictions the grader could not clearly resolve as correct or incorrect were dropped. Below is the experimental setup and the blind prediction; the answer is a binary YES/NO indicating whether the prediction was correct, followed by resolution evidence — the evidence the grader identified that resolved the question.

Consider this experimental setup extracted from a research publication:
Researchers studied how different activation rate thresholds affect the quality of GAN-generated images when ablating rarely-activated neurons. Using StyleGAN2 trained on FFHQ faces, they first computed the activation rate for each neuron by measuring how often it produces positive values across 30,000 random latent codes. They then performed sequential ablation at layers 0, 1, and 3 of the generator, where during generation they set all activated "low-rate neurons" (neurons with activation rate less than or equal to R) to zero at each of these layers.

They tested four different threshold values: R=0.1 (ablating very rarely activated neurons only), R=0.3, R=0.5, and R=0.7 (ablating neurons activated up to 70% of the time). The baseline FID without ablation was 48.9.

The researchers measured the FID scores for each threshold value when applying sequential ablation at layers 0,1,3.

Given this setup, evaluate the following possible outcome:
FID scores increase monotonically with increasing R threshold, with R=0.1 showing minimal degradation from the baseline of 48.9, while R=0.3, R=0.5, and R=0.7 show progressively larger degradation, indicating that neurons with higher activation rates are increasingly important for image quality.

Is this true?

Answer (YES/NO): NO